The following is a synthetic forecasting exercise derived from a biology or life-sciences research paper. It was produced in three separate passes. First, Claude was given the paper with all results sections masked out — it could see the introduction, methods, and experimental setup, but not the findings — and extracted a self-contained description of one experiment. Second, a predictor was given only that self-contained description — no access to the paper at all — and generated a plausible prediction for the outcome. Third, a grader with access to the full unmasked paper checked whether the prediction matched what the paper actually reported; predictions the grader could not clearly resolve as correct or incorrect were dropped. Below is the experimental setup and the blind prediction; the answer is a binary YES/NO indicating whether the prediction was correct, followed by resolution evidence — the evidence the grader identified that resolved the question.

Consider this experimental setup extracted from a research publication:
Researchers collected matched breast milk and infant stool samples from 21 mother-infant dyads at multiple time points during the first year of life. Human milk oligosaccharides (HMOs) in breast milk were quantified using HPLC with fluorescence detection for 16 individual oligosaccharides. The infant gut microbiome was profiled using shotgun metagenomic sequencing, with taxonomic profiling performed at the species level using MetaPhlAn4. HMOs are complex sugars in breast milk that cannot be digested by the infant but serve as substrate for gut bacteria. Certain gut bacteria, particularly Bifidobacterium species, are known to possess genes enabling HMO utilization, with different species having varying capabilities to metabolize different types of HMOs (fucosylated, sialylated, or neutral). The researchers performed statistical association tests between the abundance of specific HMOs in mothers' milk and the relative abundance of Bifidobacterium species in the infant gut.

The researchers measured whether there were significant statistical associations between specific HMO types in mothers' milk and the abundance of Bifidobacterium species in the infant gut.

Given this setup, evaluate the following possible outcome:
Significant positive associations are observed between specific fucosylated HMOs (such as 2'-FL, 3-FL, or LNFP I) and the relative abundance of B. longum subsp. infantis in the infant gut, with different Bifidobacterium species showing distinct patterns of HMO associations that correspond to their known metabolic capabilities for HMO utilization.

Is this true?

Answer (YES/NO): NO